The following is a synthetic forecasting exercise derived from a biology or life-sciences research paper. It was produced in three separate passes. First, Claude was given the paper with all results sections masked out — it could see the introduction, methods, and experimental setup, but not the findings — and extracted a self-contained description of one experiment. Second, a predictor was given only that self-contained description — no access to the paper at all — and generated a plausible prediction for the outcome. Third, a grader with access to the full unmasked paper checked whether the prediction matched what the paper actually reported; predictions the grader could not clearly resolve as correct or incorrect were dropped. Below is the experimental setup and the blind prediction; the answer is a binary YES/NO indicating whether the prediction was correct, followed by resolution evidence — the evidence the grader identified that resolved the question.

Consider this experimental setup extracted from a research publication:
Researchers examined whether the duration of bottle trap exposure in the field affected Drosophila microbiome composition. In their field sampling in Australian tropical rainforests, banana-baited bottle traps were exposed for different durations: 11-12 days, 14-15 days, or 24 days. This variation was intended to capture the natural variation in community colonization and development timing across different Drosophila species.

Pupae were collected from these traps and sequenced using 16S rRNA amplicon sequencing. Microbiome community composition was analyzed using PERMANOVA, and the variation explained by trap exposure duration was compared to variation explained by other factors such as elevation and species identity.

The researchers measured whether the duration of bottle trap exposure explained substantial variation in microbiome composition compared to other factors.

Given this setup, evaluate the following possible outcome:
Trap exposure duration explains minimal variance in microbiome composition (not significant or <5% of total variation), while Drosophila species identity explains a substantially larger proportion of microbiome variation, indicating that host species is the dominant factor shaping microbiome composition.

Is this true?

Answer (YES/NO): NO